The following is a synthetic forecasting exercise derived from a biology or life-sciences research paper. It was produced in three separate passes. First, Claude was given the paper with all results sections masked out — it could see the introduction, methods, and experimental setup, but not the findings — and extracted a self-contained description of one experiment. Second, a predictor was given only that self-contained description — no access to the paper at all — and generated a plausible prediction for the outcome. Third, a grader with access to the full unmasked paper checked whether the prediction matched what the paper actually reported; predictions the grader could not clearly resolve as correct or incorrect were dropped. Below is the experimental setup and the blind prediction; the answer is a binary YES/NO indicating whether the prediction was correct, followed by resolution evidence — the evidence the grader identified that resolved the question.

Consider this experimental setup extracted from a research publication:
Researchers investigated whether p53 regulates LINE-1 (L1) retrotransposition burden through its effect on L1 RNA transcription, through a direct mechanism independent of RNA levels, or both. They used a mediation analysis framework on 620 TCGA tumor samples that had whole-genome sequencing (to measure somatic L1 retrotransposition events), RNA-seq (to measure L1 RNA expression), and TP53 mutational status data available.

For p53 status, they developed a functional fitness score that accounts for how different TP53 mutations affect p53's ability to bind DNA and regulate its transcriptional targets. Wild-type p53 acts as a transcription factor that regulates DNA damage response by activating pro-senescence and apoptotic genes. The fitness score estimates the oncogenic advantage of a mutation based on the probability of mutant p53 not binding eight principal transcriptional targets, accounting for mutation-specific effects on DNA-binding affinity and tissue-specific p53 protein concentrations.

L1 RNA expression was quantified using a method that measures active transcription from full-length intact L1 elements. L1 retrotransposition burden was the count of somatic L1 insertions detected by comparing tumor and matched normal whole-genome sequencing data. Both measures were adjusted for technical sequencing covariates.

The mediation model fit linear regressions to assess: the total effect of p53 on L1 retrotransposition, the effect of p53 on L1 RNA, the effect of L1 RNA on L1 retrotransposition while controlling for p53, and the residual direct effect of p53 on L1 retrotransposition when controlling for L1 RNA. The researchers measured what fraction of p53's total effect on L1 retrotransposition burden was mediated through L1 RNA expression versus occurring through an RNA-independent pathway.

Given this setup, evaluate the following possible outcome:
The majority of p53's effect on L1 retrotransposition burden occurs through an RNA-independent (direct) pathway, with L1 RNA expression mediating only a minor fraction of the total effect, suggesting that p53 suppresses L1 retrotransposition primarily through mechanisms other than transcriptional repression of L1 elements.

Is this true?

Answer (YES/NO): NO